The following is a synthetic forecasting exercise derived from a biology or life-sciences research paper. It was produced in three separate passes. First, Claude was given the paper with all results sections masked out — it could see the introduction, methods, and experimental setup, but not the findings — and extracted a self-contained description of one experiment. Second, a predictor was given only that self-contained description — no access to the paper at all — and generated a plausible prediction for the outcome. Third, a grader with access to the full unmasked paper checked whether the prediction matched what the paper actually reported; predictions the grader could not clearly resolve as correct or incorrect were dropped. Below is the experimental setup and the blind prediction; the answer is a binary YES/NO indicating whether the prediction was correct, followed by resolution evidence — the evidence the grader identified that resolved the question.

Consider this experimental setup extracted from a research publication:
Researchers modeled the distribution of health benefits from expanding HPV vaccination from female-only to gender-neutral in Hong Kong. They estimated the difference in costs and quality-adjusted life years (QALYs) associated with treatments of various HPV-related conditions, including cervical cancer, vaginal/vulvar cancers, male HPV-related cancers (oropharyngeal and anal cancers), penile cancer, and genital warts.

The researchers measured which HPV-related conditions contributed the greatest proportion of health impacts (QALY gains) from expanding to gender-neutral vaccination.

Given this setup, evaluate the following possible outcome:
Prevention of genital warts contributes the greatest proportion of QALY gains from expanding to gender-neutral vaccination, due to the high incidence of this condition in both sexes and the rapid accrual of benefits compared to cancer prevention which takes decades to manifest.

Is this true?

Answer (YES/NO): NO